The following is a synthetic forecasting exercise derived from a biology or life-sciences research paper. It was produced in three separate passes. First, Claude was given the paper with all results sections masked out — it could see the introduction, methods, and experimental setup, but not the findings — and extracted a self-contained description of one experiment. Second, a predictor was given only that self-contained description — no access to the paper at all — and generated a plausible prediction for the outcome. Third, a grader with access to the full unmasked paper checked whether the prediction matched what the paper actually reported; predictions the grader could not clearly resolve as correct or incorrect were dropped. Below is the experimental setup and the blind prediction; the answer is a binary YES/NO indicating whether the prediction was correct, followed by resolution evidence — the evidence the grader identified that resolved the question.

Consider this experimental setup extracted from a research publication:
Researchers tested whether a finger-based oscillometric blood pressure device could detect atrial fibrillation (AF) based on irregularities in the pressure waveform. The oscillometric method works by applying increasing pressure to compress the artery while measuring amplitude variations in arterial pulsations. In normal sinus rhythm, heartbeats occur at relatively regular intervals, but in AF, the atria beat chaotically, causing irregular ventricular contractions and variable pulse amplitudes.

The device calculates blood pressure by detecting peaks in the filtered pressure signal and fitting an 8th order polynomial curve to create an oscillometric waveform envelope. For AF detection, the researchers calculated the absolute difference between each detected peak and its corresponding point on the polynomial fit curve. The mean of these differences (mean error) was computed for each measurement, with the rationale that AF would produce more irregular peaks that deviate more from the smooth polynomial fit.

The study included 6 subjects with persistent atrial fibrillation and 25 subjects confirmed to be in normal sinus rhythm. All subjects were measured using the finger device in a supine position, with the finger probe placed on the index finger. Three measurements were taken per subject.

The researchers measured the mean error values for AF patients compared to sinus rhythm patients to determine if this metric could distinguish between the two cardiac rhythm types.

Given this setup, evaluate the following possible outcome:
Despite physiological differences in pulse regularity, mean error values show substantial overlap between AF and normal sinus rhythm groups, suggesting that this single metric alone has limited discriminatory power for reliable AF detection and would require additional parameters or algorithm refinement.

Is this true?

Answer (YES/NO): NO